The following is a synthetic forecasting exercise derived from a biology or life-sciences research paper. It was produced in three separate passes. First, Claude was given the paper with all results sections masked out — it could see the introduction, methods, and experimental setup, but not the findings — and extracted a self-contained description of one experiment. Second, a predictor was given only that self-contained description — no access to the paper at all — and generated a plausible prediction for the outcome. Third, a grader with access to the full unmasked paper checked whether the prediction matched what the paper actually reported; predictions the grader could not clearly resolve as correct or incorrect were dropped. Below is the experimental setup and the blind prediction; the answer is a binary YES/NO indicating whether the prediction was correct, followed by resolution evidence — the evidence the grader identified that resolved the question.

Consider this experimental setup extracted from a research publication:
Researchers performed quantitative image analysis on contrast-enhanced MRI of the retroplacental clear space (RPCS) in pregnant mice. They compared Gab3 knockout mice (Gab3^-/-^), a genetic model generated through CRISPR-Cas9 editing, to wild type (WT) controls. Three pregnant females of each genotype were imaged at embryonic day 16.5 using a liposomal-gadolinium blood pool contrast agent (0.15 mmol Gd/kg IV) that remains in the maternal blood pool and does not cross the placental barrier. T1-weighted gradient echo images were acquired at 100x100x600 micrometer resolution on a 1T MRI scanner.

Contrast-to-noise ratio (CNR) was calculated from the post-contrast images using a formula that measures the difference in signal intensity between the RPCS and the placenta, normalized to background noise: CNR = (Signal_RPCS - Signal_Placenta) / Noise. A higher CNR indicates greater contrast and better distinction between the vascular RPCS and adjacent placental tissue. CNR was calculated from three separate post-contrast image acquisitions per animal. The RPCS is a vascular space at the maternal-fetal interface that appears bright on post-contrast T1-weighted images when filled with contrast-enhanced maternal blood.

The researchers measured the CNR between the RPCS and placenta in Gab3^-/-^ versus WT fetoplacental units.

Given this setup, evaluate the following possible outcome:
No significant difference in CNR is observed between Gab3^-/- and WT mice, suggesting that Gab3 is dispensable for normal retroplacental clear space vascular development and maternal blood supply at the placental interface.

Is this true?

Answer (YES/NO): NO